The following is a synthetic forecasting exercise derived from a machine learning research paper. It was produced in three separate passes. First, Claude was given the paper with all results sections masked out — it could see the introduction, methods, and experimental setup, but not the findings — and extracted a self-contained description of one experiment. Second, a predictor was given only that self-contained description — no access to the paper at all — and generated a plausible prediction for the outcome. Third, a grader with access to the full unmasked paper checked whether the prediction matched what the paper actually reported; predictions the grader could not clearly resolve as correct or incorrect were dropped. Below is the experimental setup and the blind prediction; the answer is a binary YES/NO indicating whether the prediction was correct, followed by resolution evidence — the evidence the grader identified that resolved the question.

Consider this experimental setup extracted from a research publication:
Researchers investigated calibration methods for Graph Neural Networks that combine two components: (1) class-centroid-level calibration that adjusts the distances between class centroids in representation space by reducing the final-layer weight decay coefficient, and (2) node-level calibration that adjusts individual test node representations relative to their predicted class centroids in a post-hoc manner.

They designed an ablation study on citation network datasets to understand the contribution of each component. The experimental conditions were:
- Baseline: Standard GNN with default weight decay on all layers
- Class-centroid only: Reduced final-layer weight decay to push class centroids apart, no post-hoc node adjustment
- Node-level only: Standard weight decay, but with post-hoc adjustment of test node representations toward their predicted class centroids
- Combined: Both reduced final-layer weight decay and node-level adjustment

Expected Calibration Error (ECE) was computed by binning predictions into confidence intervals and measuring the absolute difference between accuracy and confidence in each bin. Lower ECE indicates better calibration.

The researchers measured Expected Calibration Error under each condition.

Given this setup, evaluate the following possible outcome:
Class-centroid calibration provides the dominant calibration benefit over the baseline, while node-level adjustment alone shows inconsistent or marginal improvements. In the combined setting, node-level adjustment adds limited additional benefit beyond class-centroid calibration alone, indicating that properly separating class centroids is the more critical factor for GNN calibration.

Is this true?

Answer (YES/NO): NO